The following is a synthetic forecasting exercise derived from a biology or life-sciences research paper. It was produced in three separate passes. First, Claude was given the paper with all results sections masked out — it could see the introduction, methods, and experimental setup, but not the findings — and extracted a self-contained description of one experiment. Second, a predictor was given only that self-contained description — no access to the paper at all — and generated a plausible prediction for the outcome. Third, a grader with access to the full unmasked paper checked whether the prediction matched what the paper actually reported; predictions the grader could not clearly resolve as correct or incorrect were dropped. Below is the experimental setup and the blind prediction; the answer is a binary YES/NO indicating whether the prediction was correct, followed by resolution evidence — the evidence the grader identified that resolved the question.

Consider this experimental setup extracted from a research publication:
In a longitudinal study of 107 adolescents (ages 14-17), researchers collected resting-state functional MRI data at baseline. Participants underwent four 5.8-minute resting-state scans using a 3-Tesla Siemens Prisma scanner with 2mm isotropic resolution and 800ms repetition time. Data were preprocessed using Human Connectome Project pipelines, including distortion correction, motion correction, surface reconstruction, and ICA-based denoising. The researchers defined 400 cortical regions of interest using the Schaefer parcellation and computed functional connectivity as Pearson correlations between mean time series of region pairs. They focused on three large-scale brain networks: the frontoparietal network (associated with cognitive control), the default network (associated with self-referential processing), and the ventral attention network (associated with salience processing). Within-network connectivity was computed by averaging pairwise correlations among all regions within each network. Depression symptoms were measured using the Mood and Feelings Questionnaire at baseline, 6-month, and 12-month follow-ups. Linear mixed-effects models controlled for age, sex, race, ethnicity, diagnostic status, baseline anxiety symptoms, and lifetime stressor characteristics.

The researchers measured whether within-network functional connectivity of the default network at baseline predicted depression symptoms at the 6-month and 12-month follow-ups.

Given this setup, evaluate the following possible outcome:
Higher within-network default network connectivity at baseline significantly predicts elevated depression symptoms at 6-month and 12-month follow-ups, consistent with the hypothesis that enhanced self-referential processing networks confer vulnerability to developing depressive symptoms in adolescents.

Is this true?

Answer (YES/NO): NO